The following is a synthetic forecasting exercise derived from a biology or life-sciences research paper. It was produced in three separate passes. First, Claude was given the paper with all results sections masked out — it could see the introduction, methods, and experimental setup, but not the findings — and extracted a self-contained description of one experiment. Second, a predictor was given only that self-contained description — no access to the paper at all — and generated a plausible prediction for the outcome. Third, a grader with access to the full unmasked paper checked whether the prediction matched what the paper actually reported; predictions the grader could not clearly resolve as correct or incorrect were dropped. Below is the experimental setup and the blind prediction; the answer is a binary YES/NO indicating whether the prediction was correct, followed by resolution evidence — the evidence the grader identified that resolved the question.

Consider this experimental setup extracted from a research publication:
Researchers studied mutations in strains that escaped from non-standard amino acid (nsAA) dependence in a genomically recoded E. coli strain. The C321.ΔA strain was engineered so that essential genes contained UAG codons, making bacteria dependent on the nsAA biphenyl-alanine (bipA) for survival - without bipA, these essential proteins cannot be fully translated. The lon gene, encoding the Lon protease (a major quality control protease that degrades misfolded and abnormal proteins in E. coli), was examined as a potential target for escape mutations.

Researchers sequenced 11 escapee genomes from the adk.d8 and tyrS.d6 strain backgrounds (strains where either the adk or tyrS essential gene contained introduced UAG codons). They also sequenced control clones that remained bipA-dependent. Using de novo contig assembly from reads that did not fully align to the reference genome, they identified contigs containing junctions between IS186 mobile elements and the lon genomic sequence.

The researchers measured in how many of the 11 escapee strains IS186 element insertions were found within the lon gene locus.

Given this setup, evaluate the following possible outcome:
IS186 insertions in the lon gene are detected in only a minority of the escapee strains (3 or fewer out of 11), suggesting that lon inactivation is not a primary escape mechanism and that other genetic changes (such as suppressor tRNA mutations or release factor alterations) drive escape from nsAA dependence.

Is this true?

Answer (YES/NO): NO